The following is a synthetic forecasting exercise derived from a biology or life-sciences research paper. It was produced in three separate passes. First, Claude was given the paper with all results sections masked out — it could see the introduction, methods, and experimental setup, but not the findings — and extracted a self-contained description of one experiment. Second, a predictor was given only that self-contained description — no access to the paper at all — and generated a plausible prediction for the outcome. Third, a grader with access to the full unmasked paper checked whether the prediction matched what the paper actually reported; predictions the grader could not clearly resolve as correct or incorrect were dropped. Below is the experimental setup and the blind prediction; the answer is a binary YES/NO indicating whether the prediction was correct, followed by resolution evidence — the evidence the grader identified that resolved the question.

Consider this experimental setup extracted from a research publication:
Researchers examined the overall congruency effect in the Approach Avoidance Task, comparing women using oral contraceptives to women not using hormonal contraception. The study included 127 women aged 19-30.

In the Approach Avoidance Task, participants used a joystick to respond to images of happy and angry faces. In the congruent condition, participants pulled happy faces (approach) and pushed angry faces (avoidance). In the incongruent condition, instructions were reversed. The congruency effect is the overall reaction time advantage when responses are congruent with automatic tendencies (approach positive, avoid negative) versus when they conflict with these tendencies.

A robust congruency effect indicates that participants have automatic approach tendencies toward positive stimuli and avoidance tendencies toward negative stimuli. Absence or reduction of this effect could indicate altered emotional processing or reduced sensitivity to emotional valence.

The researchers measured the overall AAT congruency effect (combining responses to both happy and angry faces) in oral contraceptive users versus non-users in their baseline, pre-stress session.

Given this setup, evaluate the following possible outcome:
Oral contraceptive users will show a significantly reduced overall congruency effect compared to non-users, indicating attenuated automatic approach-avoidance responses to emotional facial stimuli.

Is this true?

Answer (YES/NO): NO